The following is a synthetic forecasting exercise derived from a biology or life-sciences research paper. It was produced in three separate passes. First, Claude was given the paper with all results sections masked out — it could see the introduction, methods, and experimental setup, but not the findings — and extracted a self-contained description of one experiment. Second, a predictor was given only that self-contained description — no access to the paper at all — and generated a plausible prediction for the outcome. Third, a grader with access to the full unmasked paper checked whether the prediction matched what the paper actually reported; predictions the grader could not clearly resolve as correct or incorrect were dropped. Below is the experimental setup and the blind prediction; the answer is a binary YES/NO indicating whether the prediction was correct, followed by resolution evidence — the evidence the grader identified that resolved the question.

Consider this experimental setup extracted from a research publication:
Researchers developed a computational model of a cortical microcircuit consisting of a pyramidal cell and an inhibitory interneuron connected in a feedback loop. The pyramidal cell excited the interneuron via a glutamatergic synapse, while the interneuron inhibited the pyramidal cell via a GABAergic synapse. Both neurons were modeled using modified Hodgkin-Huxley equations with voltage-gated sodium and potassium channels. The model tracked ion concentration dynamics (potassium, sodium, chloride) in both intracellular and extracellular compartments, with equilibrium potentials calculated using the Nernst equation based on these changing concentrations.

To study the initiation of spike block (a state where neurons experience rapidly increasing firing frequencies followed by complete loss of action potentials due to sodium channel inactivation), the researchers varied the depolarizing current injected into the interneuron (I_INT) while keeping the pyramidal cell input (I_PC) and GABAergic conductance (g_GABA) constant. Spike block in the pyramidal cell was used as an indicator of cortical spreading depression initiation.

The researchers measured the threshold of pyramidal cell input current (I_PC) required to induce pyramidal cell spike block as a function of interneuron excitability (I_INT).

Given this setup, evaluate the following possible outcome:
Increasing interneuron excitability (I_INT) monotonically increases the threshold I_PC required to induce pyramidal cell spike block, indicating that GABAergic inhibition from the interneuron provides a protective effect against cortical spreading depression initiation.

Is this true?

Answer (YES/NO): NO